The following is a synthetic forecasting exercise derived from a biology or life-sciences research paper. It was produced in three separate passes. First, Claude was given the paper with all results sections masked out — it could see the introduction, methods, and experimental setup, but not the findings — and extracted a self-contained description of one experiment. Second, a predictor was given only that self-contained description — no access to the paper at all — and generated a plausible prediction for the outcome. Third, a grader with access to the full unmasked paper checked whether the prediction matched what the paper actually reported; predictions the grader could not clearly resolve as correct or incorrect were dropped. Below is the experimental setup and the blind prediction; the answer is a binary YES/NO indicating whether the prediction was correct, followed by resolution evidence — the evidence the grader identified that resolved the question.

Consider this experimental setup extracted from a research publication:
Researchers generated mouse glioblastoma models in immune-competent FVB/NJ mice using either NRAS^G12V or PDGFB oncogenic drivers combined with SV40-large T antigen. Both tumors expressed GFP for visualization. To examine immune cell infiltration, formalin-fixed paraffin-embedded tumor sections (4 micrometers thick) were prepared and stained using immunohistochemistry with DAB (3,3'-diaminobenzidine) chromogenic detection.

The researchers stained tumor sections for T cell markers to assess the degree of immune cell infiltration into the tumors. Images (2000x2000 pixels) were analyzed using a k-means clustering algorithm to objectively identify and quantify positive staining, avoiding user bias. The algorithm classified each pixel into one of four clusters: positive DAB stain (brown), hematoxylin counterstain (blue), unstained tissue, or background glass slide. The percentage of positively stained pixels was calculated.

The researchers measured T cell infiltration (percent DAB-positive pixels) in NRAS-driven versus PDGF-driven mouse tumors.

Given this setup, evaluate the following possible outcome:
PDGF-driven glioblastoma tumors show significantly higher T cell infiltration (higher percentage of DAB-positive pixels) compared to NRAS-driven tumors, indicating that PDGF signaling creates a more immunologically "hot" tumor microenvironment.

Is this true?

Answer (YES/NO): NO